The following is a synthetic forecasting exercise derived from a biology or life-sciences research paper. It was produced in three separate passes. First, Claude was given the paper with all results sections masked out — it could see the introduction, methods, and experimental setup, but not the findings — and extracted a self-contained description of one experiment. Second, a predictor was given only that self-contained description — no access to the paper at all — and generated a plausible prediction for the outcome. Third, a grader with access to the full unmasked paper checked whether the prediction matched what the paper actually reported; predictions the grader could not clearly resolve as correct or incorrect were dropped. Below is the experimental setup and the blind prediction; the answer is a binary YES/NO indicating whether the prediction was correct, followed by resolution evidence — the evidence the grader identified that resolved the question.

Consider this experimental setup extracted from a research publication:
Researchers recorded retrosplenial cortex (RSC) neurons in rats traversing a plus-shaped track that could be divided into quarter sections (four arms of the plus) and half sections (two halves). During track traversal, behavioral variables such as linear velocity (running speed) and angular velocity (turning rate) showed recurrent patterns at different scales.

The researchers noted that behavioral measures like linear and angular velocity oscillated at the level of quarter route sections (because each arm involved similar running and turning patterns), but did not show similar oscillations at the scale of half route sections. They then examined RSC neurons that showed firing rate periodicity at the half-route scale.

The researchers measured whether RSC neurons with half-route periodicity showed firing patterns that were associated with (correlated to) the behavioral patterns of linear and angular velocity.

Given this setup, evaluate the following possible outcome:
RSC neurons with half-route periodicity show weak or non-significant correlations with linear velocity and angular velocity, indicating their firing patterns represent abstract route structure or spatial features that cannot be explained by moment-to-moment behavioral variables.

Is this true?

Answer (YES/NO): YES